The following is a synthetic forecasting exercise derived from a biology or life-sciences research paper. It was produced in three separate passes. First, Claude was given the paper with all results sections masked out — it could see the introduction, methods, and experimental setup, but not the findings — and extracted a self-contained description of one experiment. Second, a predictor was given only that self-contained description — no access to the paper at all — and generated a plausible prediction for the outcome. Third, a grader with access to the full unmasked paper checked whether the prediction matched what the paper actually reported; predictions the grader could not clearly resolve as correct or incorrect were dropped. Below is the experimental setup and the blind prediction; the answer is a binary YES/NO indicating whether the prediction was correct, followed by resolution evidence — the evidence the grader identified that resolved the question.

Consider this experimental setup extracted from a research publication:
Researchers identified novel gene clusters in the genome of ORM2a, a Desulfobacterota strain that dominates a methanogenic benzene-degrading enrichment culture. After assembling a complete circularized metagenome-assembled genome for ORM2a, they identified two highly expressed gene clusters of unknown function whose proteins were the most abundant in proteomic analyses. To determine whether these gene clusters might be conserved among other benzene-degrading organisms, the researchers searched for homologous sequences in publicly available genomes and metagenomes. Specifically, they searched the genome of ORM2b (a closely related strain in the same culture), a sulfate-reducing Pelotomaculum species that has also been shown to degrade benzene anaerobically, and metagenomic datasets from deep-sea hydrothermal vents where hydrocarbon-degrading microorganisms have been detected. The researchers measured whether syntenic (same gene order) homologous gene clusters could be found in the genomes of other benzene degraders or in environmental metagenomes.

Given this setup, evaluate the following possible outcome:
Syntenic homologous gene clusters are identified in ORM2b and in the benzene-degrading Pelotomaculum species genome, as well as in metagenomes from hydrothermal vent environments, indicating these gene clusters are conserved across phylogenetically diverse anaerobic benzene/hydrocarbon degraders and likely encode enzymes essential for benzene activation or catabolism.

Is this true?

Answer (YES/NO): YES